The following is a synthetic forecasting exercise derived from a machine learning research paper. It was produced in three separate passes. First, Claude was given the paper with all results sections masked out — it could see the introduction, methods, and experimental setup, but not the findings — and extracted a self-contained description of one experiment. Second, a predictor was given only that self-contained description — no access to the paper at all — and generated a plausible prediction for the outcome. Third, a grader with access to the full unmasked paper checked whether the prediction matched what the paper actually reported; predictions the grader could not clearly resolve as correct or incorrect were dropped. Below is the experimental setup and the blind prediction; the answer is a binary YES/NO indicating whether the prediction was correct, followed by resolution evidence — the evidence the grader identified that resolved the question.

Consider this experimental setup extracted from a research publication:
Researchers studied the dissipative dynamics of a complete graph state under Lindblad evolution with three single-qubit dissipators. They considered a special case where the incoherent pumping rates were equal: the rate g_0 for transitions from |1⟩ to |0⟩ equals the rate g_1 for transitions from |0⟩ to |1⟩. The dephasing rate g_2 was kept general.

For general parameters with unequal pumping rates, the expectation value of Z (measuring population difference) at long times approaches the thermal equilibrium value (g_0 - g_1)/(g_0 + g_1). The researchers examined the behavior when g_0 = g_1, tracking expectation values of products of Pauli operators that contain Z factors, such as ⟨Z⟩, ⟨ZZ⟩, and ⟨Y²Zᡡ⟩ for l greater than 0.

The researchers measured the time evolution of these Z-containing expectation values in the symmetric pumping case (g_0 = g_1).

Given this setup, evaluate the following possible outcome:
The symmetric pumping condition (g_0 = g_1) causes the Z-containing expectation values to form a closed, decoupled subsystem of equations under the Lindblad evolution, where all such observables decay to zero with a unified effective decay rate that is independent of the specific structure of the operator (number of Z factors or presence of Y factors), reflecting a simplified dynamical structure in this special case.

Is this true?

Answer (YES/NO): NO